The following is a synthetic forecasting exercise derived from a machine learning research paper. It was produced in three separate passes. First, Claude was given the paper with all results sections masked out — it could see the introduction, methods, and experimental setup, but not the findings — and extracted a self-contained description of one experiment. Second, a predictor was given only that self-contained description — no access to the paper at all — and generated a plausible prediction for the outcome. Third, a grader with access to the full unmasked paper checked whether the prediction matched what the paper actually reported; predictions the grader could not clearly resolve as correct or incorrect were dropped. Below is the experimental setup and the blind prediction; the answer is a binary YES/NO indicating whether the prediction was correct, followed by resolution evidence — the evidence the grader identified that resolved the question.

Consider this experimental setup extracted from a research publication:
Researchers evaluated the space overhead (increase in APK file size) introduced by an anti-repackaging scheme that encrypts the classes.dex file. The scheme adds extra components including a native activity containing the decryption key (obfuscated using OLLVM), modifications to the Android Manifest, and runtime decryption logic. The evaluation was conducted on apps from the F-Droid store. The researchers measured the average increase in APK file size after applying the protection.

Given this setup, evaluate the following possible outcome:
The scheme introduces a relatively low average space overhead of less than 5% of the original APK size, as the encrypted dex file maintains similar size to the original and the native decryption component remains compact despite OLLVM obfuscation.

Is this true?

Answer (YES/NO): NO